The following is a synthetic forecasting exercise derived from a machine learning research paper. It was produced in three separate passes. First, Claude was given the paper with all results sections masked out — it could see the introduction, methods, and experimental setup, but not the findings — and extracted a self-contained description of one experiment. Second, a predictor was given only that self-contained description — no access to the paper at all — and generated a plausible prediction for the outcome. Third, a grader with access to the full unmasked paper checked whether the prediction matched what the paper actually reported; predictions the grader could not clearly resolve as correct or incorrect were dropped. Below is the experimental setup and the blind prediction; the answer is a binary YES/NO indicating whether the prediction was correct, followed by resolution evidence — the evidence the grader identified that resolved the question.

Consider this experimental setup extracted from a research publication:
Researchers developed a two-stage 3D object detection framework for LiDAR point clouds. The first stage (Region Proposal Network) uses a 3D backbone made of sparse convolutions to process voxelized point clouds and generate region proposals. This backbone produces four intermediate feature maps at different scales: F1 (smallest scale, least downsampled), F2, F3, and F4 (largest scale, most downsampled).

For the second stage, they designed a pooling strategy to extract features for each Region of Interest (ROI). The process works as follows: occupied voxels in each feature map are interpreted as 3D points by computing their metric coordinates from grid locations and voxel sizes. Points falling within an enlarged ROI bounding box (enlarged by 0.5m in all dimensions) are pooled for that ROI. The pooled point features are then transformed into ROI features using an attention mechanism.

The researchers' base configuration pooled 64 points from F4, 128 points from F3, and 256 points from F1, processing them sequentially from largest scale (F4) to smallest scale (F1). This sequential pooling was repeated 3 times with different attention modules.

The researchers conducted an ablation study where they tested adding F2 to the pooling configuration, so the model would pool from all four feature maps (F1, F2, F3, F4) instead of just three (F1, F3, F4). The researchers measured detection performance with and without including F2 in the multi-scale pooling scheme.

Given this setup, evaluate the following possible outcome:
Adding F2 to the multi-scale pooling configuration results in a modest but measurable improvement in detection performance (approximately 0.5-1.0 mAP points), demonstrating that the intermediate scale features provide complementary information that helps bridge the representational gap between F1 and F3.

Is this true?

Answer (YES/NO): NO